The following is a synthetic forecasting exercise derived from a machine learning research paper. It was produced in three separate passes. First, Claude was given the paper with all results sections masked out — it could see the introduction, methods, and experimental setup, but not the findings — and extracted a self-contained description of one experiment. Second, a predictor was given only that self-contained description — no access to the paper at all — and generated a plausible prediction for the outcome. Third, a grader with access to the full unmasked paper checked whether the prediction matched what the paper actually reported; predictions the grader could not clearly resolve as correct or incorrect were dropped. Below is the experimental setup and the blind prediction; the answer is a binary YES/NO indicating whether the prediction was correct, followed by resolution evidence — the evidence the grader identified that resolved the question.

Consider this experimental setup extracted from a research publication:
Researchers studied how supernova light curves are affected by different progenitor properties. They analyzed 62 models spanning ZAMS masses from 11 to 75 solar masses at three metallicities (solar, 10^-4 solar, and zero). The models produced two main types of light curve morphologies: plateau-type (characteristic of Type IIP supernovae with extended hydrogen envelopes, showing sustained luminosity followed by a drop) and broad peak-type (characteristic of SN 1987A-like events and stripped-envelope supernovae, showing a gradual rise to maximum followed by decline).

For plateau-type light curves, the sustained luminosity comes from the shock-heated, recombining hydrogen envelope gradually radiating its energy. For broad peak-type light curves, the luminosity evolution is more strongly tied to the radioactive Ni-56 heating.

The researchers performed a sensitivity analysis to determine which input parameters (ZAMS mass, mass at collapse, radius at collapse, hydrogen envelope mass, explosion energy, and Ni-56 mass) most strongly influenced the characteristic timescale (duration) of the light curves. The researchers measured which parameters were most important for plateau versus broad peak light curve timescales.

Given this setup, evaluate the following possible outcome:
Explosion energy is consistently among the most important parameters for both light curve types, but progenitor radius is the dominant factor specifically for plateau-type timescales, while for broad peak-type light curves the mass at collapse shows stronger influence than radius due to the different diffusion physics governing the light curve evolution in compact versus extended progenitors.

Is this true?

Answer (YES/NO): NO